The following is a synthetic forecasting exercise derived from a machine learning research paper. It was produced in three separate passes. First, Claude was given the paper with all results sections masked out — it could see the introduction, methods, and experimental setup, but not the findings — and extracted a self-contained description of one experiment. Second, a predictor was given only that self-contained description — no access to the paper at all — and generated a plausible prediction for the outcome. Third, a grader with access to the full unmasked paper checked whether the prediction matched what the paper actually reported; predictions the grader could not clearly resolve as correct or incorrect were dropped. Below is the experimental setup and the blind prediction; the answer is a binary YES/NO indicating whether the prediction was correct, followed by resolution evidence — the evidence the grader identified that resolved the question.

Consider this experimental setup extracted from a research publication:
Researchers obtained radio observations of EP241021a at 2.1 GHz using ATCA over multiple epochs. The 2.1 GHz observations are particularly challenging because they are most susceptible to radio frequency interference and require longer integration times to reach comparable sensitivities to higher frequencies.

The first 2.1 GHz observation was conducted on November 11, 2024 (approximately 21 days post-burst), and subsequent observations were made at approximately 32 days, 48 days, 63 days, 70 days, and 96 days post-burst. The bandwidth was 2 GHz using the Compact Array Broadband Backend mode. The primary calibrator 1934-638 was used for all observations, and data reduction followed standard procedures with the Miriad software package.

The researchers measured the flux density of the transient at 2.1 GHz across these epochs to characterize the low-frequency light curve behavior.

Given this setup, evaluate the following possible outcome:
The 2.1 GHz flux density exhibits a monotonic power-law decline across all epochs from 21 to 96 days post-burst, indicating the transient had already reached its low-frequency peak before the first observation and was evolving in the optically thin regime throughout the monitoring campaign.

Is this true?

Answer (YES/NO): NO